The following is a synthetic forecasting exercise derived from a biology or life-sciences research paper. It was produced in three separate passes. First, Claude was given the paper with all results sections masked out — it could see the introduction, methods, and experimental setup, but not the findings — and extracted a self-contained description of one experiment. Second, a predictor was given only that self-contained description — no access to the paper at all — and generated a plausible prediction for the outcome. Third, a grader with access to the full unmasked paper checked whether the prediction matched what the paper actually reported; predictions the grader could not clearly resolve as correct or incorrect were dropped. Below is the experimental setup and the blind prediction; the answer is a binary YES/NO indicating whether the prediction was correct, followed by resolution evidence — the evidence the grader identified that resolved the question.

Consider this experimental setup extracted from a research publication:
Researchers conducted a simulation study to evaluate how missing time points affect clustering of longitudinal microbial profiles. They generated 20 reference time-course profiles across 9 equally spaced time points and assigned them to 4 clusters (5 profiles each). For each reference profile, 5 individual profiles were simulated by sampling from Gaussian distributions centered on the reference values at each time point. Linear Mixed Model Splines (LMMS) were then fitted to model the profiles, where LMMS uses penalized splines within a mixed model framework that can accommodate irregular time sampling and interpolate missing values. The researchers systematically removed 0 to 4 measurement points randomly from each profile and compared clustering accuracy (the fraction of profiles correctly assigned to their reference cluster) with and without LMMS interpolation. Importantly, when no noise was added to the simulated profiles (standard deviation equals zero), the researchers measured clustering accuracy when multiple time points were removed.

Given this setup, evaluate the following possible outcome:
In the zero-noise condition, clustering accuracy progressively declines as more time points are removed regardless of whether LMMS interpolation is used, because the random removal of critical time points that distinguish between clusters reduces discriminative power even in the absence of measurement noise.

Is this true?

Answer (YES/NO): YES